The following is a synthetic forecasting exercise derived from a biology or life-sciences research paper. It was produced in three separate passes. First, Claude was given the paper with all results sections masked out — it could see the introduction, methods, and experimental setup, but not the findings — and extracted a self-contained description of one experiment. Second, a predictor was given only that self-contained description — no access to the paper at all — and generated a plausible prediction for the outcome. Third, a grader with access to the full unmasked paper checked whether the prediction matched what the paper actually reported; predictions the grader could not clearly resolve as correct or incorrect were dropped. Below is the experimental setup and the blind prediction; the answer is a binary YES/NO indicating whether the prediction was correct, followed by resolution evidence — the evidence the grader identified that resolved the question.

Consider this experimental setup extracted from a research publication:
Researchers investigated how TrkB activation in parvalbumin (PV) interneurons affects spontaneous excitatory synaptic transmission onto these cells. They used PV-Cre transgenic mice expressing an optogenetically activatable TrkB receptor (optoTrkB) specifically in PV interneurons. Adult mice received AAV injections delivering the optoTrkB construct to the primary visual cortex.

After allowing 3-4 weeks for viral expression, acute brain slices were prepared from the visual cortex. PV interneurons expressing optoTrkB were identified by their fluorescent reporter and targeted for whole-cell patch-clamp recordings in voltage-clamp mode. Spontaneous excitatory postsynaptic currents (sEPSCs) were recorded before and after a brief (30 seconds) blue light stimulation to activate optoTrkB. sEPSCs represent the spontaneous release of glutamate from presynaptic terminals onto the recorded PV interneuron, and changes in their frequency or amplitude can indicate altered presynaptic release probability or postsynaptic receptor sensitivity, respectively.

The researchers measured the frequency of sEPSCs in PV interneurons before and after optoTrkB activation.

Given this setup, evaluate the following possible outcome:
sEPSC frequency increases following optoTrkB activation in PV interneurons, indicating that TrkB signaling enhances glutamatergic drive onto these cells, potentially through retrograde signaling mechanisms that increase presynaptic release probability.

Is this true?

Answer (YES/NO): NO